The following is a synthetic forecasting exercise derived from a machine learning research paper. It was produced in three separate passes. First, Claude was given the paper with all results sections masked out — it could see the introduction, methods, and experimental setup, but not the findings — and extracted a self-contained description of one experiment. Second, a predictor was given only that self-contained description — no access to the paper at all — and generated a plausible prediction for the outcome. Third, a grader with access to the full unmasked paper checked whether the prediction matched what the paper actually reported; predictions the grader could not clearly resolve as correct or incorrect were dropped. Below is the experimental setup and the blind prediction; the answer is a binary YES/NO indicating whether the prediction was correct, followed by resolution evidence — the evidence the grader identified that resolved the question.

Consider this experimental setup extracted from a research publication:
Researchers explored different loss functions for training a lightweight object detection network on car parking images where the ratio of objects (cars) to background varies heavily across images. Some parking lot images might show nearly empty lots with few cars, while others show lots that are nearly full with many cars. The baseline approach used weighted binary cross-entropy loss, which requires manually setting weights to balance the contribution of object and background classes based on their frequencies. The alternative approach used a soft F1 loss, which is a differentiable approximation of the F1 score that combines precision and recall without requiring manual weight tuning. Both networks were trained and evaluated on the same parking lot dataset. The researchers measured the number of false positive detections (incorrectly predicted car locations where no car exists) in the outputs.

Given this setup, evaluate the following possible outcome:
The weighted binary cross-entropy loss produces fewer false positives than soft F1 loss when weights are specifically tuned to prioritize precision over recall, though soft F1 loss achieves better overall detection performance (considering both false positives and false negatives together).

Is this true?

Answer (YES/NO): NO